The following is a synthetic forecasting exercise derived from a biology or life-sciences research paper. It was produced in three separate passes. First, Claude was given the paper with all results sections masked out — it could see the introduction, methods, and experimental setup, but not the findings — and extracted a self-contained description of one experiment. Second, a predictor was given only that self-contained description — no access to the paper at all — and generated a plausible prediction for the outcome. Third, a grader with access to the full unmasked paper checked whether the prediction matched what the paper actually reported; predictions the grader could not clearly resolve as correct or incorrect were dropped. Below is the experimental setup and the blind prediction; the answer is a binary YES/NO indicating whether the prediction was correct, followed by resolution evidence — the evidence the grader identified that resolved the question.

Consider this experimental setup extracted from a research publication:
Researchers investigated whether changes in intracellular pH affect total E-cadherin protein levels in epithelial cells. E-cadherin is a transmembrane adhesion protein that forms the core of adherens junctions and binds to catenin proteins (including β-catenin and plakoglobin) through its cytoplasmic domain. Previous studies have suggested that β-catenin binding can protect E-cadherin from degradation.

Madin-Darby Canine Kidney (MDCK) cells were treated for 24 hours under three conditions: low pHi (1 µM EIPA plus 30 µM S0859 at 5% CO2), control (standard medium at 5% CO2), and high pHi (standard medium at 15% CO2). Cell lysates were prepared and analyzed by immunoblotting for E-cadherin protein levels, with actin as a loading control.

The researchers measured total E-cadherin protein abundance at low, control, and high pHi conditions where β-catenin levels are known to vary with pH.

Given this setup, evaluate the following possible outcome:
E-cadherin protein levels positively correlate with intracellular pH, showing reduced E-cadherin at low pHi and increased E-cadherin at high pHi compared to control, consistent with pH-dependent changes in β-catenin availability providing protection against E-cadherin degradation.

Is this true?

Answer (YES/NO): NO